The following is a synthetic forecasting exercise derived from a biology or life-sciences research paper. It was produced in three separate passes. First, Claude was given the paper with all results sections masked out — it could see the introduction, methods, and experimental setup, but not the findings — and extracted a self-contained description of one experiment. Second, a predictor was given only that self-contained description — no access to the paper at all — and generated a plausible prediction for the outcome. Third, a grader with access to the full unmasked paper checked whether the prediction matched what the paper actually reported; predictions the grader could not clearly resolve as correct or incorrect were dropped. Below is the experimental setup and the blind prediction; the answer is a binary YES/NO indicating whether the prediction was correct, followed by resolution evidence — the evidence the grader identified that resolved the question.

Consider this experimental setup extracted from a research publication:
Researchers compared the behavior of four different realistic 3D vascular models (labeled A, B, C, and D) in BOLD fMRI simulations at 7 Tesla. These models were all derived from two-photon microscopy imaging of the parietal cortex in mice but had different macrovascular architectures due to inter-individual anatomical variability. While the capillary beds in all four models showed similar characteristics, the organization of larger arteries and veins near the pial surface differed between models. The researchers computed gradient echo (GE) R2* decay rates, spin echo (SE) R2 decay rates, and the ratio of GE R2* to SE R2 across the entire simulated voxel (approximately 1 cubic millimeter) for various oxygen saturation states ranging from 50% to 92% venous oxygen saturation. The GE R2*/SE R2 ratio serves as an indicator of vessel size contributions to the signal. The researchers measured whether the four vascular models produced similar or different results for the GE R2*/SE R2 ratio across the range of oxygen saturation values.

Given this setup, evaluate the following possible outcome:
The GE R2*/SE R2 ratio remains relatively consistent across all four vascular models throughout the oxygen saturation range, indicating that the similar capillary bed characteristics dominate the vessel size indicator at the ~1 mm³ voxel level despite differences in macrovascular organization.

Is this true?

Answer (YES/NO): NO